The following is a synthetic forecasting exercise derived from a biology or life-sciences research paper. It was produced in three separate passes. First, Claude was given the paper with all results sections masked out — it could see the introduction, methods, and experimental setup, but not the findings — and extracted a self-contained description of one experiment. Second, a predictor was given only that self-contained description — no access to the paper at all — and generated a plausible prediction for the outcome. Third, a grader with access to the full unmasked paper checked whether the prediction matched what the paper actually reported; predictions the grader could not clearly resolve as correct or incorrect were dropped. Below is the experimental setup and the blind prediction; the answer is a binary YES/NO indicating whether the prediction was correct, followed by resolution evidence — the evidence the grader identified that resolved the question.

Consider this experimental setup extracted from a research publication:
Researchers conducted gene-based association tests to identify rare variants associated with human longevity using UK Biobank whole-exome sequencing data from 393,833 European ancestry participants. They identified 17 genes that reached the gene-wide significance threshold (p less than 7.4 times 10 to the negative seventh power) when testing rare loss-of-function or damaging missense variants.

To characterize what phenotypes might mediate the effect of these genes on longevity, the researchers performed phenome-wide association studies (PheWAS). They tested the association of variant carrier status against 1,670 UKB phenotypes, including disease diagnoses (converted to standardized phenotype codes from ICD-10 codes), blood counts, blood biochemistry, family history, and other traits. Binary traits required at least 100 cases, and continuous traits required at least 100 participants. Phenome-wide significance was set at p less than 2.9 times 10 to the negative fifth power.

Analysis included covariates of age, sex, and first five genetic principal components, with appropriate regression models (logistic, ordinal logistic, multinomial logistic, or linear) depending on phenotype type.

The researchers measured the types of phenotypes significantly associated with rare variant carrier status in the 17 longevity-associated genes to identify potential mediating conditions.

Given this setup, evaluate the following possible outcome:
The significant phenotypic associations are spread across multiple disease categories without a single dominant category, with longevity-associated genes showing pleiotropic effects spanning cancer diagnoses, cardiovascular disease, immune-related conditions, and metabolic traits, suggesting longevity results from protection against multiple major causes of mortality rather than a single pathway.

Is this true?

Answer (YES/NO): NO